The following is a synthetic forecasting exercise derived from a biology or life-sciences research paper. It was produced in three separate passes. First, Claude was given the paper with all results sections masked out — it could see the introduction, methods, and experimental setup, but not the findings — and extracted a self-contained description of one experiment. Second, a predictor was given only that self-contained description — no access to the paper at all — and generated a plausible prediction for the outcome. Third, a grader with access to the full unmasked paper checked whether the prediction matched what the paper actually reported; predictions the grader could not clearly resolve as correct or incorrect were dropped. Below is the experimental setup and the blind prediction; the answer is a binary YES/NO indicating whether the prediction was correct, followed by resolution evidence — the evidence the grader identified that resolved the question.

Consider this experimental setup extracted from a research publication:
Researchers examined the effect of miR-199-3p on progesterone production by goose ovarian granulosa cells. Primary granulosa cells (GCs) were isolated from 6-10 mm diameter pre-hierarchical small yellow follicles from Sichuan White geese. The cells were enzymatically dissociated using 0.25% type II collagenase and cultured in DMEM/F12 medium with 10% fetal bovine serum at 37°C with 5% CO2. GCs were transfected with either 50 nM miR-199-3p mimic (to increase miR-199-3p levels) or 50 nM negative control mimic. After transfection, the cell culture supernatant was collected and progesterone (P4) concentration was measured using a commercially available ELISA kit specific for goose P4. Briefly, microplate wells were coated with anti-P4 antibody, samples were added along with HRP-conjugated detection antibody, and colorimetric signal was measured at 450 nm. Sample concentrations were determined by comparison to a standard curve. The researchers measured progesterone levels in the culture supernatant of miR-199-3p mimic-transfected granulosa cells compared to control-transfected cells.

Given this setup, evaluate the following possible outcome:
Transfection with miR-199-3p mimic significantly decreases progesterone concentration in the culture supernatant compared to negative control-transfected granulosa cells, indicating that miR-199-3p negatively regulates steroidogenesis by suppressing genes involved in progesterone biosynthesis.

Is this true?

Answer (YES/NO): NO